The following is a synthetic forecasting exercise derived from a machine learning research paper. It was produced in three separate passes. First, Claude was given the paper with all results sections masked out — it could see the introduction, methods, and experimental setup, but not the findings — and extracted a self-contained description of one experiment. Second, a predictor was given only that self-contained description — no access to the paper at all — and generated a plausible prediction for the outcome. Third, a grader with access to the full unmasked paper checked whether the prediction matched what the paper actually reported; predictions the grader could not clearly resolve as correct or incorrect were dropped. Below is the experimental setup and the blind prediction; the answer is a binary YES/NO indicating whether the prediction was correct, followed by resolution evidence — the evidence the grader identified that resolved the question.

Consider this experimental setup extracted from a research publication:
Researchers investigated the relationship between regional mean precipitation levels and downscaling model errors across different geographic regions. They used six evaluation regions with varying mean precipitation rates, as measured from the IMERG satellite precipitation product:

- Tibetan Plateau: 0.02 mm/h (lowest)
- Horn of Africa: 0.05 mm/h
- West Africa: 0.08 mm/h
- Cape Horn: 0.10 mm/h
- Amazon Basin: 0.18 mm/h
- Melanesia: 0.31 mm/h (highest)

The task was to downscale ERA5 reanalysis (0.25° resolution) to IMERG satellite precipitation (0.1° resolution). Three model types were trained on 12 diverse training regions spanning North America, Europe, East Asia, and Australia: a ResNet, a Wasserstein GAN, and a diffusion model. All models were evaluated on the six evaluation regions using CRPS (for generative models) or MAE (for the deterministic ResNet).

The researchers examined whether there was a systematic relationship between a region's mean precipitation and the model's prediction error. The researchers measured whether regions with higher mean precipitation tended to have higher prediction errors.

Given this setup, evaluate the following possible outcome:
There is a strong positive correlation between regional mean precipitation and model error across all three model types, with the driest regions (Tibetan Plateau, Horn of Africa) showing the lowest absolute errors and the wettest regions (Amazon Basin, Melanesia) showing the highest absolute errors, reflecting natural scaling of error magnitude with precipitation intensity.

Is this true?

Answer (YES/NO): YES